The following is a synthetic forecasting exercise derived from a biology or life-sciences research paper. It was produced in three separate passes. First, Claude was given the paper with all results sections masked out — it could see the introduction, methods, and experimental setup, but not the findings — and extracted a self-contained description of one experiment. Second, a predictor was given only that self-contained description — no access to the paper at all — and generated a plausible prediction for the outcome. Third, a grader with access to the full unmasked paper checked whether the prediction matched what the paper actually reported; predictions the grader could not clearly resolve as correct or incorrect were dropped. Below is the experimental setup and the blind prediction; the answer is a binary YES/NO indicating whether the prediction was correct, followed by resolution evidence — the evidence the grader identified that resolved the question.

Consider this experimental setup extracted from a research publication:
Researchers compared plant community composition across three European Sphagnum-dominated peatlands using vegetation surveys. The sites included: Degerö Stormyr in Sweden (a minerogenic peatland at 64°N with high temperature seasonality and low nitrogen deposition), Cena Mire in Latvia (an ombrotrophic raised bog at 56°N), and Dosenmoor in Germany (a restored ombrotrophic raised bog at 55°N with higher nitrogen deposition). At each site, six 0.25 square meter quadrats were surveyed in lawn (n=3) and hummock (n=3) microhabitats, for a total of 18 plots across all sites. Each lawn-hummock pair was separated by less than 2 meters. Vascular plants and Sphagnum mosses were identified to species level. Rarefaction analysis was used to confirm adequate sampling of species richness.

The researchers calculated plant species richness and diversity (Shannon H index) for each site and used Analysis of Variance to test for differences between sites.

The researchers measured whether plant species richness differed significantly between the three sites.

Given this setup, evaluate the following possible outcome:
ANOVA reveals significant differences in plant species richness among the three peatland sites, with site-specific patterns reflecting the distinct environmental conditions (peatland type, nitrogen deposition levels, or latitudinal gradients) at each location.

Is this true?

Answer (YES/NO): YES